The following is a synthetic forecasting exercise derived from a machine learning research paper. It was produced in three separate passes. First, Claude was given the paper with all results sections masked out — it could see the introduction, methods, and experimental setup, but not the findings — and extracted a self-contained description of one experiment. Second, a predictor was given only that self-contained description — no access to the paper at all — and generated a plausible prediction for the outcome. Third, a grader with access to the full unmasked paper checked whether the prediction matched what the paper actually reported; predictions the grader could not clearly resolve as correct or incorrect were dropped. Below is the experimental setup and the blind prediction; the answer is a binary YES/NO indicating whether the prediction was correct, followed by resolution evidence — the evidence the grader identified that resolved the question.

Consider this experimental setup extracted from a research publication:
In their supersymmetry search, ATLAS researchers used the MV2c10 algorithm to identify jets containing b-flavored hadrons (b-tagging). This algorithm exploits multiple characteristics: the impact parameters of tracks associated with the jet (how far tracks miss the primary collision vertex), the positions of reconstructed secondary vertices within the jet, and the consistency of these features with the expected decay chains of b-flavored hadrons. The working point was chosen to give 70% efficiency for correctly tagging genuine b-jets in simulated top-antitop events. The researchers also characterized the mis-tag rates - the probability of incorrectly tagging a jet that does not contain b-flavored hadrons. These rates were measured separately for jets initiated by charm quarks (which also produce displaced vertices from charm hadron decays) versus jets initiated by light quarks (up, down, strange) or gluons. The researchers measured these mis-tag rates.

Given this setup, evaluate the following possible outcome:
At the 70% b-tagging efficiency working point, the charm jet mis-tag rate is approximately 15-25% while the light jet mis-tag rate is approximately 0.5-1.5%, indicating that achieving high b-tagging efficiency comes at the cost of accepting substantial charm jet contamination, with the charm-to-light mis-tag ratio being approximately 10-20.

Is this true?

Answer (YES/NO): NO